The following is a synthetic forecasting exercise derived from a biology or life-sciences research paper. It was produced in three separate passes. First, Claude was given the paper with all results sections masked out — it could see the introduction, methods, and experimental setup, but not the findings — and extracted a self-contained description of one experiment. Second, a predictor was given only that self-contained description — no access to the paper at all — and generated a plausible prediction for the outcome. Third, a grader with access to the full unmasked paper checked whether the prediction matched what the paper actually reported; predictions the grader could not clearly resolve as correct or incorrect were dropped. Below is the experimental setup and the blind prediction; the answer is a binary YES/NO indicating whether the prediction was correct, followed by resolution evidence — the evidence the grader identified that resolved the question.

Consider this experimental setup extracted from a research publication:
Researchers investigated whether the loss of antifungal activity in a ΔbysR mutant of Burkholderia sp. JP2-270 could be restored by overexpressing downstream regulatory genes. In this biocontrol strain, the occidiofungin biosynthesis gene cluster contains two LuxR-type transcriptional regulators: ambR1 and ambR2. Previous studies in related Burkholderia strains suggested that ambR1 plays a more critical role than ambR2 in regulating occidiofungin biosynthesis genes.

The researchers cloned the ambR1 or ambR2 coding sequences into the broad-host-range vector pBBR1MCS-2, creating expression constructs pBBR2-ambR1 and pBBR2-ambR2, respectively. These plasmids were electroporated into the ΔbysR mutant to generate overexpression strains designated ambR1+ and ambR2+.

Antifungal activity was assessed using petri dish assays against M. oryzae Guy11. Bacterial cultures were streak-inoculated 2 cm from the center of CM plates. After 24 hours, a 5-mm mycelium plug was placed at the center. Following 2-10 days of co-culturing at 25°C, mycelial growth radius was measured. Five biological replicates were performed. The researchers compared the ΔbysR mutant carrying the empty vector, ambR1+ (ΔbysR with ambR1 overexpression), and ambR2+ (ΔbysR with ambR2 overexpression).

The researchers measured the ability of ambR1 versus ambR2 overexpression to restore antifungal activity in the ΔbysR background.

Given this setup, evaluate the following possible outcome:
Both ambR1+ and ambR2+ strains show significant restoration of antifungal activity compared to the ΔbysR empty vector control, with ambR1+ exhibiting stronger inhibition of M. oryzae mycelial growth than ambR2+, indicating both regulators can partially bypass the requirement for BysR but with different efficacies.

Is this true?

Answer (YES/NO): NO